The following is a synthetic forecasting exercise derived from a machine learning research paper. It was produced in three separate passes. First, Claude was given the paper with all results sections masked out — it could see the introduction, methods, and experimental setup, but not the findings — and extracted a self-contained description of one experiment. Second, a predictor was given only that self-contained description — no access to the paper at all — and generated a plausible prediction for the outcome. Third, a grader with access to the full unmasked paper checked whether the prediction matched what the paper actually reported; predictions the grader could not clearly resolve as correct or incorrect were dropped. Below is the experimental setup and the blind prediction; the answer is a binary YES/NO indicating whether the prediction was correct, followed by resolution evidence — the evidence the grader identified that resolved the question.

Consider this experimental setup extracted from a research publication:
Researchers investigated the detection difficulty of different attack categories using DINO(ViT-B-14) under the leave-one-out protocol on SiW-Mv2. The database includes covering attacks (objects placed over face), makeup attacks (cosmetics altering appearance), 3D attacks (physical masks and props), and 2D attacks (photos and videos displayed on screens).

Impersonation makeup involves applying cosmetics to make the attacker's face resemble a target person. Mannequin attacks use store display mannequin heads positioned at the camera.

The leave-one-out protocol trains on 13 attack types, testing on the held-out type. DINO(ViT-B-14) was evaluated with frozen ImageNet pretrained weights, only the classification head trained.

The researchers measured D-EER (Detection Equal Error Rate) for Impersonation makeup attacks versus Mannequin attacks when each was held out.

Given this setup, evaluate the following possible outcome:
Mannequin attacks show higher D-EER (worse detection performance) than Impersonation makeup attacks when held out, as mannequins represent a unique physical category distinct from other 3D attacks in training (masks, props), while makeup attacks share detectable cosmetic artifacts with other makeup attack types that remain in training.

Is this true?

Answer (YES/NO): NO